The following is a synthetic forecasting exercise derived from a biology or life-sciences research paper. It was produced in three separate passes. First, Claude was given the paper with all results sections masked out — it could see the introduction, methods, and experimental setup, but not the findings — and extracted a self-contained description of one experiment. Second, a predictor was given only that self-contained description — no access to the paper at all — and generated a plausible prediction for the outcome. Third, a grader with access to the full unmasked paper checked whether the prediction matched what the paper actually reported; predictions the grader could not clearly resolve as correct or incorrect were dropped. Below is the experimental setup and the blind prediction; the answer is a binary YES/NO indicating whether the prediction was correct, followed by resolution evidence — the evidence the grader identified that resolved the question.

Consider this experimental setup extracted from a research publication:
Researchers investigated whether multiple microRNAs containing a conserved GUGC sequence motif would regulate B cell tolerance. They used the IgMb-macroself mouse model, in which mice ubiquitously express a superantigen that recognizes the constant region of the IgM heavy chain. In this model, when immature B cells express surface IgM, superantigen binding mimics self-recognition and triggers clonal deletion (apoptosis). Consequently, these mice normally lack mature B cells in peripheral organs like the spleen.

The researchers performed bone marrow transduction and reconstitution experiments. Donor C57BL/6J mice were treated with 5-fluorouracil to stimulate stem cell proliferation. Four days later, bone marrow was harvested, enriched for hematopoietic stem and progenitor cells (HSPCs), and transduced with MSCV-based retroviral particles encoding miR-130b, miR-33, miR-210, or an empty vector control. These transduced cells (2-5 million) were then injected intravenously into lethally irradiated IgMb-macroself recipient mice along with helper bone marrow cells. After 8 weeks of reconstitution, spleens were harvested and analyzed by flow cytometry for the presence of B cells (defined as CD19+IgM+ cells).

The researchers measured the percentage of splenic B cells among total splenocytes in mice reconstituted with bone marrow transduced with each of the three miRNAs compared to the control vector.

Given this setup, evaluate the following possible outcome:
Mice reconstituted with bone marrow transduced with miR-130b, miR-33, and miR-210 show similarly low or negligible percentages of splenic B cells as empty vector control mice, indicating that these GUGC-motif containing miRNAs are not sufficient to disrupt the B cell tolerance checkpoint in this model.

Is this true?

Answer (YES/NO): NO